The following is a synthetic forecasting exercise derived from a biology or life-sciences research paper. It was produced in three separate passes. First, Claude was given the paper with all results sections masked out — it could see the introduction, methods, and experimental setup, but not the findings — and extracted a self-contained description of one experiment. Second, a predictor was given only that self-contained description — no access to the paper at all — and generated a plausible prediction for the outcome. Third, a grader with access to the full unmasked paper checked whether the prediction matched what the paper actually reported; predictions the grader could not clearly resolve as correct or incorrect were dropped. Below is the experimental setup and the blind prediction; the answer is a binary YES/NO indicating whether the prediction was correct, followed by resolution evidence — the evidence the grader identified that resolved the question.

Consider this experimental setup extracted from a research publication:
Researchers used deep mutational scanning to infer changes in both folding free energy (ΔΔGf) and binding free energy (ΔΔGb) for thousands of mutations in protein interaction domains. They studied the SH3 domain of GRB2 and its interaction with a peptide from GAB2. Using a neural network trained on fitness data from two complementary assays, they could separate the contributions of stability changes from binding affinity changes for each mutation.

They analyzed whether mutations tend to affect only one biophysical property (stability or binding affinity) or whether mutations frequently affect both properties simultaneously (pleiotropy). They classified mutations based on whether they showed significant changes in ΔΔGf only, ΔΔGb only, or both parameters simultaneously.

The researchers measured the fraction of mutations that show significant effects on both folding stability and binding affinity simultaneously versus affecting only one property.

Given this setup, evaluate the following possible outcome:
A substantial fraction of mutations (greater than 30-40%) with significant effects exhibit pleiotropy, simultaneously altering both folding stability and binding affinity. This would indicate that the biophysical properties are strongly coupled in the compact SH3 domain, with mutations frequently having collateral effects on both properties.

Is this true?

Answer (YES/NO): YES